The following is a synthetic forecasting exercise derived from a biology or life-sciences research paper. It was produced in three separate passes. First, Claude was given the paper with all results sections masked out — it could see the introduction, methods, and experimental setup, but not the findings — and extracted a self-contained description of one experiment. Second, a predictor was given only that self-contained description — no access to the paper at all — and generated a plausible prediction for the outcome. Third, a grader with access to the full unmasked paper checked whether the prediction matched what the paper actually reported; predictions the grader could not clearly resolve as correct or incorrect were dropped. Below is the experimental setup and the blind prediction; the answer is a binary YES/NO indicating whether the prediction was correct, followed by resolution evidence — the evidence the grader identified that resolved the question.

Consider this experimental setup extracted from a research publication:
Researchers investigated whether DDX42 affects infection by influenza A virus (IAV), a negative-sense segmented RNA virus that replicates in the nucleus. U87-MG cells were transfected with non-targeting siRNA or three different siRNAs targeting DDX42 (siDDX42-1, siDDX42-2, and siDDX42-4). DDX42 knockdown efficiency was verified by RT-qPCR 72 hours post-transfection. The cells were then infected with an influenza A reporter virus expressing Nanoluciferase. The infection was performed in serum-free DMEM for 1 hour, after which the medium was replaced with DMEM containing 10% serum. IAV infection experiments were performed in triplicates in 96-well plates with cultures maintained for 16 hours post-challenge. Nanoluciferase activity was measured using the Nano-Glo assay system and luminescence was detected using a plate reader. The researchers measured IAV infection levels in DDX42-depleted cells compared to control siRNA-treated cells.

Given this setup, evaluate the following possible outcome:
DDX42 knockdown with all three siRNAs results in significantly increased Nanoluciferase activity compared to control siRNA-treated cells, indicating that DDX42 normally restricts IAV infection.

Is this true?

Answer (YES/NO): NO